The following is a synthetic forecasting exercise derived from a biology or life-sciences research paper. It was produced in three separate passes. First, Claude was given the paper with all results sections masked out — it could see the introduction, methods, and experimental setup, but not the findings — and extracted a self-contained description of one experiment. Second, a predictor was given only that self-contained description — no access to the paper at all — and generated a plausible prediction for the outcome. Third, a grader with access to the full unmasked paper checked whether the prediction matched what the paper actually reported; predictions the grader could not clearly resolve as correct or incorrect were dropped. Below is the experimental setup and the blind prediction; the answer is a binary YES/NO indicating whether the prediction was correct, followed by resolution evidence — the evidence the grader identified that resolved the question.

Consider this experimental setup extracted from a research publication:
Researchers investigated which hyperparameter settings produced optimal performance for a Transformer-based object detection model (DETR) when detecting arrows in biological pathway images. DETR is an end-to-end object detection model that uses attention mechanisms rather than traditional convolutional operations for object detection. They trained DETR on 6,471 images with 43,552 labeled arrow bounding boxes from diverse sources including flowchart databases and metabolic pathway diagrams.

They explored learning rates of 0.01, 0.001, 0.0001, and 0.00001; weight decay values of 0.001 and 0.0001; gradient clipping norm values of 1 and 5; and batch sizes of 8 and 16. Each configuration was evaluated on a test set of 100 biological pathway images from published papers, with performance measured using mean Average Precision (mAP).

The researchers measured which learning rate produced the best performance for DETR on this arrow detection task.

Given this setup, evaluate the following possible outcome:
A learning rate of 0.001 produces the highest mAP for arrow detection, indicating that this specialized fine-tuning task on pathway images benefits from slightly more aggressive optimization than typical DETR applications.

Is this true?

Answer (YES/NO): NO